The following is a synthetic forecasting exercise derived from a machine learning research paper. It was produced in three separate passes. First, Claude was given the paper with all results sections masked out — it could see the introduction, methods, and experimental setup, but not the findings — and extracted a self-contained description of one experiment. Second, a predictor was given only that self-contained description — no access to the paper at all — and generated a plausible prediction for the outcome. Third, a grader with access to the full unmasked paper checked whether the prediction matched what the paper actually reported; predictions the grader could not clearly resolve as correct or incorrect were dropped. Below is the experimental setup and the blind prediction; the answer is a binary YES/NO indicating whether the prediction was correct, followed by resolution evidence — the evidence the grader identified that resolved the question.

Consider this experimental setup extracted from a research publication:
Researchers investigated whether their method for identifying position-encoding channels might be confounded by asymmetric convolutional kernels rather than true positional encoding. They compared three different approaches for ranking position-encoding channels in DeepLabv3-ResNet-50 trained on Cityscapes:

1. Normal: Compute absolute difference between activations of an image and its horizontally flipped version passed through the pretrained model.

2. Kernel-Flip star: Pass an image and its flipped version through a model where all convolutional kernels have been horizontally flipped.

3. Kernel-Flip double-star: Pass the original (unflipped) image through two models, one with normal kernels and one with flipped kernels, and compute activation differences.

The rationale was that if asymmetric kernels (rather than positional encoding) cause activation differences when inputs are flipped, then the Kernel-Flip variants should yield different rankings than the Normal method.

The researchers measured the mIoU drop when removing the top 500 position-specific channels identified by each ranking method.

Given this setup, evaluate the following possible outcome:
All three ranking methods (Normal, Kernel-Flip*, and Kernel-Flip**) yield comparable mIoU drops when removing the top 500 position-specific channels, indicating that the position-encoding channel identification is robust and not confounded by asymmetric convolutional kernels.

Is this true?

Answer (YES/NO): YES